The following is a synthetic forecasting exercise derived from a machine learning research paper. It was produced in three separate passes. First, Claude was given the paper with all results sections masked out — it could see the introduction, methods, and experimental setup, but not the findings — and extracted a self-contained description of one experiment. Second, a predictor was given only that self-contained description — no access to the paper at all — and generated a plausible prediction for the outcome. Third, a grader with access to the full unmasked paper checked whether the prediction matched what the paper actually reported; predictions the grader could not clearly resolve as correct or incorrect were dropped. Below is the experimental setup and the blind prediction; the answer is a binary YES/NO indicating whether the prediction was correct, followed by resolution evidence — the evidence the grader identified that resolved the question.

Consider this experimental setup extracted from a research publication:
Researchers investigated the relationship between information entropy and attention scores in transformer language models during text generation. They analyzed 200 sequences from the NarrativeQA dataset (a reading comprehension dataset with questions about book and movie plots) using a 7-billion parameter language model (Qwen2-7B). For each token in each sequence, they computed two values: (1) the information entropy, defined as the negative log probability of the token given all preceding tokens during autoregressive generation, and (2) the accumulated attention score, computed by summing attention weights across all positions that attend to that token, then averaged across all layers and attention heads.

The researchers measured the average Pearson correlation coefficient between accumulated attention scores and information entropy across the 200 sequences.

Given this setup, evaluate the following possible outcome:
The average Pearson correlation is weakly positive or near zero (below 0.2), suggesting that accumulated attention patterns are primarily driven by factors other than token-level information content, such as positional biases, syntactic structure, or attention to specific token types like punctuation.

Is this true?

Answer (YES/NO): YES